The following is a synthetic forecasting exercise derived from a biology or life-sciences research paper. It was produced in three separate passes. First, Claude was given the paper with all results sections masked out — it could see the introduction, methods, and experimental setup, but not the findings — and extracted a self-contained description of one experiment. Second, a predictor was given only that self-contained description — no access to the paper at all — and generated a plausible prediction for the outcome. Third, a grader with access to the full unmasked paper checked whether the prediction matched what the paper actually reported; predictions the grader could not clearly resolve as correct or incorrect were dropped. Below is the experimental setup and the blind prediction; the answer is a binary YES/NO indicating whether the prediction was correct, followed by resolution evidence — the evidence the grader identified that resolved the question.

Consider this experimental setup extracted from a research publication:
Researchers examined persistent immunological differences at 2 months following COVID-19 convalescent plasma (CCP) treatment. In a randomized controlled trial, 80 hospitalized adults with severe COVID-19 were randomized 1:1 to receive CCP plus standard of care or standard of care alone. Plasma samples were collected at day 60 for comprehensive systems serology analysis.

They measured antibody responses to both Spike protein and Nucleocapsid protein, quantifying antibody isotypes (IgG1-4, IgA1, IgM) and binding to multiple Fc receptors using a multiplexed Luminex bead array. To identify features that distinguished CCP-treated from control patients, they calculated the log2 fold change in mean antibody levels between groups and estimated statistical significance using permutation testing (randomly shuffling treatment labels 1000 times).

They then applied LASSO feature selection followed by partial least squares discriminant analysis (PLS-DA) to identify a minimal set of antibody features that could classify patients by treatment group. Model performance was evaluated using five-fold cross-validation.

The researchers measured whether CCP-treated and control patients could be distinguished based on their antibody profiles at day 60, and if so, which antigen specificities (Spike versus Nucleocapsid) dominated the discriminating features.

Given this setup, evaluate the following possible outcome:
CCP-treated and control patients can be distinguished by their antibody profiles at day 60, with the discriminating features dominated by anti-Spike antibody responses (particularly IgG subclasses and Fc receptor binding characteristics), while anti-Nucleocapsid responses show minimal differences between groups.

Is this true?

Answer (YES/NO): NO